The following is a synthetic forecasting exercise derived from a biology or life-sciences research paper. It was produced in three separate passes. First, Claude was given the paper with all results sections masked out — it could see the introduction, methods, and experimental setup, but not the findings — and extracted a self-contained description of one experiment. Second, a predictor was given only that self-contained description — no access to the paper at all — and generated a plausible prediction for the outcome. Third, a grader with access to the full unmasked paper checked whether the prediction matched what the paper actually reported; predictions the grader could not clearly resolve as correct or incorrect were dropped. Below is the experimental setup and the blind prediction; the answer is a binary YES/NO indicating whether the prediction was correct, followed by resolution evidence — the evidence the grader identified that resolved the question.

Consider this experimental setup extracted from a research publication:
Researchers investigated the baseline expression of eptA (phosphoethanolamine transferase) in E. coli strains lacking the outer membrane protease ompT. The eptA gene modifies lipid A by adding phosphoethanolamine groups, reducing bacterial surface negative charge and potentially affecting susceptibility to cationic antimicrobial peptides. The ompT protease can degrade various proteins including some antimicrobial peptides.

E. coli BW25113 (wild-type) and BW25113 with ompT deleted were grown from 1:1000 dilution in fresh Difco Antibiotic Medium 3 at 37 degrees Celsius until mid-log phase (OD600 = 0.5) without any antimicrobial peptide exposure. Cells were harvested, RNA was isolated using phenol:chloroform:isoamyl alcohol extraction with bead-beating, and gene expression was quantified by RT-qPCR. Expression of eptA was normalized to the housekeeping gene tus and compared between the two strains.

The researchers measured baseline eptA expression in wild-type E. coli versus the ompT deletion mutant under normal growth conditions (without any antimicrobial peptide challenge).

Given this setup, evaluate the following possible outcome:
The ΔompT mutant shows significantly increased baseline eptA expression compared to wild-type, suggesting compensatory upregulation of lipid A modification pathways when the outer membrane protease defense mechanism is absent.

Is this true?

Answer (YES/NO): YES